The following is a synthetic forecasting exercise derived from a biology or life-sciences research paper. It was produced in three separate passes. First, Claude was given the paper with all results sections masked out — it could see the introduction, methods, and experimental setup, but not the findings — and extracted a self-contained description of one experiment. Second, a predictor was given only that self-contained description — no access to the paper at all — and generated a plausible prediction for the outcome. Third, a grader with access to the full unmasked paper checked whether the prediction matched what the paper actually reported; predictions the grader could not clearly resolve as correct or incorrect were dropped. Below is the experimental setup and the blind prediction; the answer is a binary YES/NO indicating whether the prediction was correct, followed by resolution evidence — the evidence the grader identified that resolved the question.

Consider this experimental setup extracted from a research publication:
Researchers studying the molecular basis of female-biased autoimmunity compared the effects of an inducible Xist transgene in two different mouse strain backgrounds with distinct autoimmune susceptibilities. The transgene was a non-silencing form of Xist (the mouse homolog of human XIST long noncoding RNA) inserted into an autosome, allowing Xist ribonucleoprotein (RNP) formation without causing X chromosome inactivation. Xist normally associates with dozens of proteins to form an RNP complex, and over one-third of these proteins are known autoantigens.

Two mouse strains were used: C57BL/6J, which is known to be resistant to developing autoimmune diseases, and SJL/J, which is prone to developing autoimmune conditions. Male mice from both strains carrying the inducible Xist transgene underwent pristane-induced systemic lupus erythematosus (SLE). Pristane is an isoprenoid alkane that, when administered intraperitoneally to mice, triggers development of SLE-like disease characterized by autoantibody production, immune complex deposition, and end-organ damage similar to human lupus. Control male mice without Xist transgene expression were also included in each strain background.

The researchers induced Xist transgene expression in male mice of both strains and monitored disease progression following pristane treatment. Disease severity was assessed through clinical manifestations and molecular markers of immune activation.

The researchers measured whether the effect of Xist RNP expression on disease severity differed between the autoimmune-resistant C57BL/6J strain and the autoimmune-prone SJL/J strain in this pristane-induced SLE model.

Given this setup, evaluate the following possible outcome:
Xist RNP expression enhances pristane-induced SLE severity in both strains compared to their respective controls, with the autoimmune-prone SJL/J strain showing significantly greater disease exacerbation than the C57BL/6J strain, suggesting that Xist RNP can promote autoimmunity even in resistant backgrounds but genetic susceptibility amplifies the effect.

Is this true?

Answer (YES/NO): NO